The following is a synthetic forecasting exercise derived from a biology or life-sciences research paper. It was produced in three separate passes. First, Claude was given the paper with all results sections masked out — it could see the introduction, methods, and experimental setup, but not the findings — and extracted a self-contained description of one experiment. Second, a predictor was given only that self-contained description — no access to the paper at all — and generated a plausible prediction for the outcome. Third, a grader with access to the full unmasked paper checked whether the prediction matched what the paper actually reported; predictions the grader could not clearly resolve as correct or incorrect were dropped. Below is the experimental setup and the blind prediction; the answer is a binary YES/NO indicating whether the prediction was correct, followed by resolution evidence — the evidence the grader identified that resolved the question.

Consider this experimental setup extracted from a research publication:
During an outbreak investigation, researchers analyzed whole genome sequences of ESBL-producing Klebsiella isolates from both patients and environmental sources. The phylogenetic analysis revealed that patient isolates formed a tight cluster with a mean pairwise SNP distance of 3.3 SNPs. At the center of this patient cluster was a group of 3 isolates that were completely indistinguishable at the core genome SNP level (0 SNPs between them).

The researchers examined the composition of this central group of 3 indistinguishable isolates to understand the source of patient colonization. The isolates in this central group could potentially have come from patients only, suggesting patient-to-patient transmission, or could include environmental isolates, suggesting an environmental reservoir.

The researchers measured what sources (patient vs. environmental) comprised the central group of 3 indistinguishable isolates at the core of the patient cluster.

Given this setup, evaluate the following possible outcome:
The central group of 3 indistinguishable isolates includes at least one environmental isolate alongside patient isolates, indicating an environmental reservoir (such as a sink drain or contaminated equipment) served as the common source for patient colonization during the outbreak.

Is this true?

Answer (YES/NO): YES